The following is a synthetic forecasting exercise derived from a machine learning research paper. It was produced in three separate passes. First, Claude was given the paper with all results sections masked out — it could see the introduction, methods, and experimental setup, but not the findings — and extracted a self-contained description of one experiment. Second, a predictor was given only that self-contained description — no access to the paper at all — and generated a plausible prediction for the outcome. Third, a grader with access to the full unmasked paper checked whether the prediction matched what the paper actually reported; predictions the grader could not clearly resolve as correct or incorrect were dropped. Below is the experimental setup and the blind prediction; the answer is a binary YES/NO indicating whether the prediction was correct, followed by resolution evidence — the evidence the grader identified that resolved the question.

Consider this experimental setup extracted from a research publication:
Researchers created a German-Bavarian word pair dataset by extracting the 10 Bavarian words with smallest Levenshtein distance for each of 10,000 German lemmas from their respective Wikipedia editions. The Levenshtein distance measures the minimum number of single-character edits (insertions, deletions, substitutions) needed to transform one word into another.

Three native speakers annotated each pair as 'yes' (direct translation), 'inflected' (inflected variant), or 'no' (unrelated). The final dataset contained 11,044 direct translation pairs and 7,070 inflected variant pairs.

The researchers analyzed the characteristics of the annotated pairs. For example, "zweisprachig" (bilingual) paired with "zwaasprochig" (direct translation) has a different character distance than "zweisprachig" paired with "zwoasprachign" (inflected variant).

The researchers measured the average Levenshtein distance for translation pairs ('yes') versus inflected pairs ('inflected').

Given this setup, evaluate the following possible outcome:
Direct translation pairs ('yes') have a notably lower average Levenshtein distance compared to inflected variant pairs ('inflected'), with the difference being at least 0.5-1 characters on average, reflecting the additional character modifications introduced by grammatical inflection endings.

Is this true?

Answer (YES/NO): NO